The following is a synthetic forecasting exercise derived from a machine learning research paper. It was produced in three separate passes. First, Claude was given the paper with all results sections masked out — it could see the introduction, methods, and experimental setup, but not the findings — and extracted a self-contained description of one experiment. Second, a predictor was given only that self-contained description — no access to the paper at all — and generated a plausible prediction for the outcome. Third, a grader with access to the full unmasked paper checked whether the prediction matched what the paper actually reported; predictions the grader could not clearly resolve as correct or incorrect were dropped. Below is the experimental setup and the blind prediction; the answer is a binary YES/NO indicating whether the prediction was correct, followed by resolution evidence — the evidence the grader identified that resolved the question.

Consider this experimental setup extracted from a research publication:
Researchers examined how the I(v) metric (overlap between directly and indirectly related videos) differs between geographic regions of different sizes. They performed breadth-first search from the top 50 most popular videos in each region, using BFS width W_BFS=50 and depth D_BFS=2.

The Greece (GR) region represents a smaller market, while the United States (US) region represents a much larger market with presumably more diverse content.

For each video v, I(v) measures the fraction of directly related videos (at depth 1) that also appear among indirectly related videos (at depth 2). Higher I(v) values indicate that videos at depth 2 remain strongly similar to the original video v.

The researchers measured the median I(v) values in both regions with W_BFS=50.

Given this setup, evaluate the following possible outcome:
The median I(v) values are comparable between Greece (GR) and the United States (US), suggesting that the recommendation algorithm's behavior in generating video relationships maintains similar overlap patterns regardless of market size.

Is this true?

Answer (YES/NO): YES